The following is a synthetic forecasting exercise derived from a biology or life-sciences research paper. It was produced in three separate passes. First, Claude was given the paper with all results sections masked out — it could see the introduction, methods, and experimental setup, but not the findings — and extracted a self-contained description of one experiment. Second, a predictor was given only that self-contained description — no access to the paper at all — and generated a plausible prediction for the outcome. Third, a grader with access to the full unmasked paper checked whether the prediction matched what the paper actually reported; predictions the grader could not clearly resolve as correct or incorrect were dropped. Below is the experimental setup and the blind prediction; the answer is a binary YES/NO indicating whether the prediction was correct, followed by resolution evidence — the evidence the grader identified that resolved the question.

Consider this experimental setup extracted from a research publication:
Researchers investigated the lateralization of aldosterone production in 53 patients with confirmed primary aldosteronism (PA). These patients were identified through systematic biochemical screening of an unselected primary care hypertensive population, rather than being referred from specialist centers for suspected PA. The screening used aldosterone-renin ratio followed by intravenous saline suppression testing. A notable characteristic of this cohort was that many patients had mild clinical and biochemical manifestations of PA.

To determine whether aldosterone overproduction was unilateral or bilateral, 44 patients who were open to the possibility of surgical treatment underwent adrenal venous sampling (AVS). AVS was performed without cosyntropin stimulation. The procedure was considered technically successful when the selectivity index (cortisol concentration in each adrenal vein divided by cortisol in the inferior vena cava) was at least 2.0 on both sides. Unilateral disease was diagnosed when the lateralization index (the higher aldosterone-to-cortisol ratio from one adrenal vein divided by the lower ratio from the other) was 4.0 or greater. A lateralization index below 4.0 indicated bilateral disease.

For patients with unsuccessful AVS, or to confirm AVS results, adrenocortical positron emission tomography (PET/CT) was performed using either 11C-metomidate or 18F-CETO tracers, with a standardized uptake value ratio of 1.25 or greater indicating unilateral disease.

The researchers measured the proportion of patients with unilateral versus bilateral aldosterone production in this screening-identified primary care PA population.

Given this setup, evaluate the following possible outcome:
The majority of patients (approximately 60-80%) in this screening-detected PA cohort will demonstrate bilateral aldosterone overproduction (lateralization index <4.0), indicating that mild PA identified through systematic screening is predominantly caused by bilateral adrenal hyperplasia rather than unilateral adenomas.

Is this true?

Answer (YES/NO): YES